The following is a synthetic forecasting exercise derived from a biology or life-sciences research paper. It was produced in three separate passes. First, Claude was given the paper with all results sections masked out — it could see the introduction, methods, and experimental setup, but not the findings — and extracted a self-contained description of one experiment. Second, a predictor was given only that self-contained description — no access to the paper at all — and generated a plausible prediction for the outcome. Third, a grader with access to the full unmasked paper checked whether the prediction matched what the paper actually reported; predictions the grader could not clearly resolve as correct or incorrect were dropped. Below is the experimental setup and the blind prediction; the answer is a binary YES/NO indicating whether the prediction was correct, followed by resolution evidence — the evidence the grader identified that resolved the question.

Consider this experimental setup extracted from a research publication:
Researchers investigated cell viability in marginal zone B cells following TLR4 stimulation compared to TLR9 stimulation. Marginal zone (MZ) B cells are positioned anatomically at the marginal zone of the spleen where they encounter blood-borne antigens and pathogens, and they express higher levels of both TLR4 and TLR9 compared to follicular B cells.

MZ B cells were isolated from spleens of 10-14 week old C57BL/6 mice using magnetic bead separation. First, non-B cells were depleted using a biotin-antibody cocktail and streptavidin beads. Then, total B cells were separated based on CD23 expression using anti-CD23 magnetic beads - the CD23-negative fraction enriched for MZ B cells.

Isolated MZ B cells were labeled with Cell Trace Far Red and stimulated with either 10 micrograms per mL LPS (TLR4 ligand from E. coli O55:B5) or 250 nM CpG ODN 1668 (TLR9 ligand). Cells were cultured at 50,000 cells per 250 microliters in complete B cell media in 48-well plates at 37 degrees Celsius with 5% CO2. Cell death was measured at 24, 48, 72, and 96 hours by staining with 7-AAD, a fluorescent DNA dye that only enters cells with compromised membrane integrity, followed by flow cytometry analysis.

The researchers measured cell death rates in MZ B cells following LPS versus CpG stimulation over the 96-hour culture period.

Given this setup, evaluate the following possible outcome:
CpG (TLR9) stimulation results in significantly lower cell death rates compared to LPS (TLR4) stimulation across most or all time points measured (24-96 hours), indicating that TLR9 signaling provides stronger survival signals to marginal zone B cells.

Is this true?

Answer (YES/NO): NO